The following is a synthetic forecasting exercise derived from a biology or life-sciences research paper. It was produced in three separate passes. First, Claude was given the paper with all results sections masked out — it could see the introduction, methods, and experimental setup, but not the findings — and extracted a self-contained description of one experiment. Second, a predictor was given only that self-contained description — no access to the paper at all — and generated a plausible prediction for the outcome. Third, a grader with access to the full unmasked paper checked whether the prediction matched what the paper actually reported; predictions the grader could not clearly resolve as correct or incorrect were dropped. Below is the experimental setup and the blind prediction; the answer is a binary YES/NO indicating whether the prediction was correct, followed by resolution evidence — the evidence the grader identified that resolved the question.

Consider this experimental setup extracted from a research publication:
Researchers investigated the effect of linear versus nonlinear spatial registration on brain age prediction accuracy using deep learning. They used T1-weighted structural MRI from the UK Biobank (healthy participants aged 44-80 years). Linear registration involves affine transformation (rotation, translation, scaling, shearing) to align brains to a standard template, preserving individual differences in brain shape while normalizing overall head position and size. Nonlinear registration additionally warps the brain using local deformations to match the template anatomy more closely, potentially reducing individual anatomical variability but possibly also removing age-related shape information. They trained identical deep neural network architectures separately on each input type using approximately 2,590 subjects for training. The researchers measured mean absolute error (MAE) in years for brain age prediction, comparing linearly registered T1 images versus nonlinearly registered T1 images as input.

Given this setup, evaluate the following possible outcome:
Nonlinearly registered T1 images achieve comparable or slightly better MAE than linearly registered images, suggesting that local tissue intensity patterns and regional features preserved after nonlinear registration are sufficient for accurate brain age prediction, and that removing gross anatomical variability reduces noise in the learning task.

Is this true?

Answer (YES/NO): YES